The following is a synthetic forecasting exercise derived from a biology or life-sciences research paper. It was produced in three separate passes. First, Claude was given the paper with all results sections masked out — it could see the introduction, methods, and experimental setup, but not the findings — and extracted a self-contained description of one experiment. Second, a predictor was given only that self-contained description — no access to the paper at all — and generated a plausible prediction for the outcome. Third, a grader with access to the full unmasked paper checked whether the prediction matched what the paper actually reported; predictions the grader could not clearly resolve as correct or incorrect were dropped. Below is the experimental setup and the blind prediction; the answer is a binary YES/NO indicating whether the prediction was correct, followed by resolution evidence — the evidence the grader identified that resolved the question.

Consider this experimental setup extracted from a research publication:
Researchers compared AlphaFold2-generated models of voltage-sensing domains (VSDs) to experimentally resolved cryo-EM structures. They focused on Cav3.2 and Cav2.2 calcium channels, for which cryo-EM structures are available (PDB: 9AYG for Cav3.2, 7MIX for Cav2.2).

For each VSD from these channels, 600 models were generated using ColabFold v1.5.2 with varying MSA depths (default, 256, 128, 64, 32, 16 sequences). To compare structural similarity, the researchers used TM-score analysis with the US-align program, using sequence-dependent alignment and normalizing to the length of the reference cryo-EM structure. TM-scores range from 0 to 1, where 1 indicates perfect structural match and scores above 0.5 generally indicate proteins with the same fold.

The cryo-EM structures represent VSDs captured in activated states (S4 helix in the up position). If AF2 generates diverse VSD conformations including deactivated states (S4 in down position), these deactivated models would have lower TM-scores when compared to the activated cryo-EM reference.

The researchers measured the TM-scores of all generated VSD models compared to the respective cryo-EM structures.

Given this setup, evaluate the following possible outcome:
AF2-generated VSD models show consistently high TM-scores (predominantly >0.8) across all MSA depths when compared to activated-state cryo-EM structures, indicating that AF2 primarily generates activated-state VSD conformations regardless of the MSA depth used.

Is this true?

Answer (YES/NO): NO